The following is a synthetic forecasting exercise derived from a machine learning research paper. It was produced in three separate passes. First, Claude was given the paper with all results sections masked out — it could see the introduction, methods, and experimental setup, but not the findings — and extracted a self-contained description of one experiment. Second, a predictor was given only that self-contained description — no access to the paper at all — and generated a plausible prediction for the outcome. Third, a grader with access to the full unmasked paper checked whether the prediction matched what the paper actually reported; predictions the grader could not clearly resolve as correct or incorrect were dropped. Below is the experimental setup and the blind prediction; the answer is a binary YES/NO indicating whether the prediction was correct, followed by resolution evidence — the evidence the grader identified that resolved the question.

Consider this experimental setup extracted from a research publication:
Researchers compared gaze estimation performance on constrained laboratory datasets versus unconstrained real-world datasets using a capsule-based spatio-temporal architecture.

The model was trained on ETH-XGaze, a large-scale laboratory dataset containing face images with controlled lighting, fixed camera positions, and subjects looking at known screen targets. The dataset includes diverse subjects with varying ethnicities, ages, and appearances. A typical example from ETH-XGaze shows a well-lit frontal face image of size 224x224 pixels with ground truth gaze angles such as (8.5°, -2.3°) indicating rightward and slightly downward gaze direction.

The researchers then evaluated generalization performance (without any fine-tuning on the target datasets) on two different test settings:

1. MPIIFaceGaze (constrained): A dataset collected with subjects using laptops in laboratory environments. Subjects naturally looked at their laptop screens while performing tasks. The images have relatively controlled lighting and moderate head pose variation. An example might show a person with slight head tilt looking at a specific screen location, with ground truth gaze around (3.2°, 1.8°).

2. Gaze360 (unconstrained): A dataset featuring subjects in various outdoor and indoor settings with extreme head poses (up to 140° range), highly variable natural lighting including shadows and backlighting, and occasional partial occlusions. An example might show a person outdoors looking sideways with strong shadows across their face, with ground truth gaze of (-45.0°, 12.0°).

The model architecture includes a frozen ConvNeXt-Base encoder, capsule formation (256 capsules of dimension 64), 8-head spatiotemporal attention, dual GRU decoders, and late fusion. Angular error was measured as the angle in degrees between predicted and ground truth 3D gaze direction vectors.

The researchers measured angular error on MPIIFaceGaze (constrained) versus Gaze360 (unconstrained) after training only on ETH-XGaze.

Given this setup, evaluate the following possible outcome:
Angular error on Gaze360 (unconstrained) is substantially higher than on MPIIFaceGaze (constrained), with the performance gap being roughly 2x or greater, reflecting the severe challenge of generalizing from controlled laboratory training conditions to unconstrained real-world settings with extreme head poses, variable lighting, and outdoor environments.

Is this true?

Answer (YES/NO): YES